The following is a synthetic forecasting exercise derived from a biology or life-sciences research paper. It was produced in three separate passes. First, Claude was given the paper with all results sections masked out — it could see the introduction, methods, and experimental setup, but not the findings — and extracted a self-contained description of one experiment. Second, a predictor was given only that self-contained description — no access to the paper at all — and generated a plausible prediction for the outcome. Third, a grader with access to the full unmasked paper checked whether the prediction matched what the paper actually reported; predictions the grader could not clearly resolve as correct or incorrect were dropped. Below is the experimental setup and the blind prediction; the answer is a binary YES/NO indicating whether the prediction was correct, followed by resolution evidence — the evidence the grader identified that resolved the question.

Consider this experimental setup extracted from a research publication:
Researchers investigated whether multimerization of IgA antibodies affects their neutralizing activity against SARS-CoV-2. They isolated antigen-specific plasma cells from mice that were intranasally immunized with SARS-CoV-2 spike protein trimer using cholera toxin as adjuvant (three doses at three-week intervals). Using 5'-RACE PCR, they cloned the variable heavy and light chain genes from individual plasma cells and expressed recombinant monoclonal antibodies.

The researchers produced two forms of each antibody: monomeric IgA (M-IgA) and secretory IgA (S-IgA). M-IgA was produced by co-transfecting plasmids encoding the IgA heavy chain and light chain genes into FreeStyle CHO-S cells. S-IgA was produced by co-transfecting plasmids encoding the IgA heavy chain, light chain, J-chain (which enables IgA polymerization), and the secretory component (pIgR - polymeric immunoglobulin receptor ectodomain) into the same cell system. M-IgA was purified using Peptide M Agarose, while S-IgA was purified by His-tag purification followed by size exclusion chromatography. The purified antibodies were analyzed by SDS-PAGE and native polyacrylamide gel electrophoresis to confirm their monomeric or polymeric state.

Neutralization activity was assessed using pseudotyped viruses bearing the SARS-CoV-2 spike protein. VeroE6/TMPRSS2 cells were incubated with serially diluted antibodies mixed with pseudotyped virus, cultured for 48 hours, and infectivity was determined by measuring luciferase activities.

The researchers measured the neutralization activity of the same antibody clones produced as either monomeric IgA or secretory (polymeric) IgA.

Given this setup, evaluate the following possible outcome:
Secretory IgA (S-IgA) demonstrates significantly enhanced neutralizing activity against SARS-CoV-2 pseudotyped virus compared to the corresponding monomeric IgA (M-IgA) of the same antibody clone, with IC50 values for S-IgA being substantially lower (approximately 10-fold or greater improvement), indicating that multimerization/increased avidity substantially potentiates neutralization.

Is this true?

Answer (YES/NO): NO